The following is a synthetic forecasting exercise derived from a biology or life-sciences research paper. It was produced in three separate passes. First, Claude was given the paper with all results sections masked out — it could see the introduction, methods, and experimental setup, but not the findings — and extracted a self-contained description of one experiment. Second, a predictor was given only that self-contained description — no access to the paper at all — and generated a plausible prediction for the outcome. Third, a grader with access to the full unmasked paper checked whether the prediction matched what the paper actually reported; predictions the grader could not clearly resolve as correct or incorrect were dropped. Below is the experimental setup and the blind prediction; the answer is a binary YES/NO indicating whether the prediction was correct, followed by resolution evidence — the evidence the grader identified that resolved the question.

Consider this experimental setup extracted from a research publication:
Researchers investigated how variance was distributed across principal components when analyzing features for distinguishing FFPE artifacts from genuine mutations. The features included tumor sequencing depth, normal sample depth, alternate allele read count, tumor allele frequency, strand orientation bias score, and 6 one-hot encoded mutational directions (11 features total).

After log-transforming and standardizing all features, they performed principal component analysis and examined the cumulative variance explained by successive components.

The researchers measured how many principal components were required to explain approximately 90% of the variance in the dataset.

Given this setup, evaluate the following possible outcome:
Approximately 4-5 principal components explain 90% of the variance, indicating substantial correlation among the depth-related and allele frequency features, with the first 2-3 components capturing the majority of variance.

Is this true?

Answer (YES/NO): NO